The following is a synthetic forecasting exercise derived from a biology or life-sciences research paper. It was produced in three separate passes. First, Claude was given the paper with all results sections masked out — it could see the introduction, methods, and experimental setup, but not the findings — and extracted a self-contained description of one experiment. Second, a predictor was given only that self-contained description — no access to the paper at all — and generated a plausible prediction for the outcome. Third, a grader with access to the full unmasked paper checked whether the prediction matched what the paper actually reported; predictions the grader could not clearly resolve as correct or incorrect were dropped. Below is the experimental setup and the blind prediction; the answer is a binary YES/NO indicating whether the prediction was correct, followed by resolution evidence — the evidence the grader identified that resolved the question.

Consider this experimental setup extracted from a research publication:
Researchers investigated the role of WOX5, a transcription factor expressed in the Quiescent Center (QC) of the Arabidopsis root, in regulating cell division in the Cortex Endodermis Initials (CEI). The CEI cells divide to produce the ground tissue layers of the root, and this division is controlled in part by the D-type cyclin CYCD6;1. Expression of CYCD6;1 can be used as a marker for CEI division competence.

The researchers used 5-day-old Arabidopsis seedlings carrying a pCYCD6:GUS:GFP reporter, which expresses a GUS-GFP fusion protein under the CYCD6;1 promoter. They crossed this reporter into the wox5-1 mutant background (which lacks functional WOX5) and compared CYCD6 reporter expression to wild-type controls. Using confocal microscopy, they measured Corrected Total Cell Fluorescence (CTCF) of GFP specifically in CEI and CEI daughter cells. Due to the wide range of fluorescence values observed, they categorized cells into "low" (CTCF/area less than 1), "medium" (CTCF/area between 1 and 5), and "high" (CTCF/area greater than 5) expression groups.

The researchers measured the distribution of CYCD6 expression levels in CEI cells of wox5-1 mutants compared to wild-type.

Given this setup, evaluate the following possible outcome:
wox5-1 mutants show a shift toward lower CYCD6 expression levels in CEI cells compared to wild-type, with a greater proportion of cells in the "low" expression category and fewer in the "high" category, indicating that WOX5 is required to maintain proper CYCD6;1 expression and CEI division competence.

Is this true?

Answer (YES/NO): NO